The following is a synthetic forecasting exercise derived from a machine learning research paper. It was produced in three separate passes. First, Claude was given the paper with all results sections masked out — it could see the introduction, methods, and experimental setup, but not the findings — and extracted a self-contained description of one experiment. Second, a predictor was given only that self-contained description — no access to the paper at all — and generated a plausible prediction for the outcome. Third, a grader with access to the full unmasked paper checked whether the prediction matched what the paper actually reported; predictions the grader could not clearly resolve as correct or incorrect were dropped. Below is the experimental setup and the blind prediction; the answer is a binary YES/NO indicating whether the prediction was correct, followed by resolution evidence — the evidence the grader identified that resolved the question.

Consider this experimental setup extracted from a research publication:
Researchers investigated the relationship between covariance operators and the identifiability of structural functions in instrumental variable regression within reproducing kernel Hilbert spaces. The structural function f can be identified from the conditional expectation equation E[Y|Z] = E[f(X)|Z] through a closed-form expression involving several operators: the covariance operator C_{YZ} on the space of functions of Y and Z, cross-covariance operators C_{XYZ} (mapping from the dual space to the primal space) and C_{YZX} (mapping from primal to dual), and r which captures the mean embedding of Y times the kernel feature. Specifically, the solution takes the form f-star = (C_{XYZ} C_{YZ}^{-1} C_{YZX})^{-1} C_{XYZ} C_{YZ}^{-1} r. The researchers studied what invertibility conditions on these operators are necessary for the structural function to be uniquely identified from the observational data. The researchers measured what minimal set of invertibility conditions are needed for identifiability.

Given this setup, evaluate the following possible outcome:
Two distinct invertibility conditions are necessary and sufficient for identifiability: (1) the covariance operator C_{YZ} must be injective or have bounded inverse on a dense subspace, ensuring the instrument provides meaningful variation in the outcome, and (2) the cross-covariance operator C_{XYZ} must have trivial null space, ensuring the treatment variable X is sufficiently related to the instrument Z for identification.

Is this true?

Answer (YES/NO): NO